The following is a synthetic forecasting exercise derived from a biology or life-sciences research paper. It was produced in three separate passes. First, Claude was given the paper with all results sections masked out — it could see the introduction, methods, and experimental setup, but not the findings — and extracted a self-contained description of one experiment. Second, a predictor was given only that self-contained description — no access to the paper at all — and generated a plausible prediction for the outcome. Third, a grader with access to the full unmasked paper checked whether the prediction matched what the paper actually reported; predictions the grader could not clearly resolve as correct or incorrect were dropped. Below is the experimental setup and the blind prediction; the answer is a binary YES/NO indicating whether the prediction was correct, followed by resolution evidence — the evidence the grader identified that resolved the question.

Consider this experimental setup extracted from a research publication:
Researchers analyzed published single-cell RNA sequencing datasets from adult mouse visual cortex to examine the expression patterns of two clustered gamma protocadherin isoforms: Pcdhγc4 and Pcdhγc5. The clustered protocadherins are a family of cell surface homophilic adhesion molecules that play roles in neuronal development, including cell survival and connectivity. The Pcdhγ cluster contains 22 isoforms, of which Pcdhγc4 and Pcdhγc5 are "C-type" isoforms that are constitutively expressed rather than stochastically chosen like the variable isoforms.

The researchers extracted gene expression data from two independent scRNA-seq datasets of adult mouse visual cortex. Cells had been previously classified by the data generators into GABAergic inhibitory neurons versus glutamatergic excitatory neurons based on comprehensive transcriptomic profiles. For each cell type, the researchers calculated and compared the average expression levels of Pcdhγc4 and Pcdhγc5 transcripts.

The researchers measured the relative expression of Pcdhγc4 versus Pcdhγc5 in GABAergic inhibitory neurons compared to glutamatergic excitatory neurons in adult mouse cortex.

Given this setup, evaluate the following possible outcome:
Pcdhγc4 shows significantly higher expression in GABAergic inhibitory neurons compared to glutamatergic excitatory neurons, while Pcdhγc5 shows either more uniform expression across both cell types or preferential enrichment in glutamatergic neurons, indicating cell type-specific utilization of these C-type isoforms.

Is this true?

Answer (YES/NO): YES